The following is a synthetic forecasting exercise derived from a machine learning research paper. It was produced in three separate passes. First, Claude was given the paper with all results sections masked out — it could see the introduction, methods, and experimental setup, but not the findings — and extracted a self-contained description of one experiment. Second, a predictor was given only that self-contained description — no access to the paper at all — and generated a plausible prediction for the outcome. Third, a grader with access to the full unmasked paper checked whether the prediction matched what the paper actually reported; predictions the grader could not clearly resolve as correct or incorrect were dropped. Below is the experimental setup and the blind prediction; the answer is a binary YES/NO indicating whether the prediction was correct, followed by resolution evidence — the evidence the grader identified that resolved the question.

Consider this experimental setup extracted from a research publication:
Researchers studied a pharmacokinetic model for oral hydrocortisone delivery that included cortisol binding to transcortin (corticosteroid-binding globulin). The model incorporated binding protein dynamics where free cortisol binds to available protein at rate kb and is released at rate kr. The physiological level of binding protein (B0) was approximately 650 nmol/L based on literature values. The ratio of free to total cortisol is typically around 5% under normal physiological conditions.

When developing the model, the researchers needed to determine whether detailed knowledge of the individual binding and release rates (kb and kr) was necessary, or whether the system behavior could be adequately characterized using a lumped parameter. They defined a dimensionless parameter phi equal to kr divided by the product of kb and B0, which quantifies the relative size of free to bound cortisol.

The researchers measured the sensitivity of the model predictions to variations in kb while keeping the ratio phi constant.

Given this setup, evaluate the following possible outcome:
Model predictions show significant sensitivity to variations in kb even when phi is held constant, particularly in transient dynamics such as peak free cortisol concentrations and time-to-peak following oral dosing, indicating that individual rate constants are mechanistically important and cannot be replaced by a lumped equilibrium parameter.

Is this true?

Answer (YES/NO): NO